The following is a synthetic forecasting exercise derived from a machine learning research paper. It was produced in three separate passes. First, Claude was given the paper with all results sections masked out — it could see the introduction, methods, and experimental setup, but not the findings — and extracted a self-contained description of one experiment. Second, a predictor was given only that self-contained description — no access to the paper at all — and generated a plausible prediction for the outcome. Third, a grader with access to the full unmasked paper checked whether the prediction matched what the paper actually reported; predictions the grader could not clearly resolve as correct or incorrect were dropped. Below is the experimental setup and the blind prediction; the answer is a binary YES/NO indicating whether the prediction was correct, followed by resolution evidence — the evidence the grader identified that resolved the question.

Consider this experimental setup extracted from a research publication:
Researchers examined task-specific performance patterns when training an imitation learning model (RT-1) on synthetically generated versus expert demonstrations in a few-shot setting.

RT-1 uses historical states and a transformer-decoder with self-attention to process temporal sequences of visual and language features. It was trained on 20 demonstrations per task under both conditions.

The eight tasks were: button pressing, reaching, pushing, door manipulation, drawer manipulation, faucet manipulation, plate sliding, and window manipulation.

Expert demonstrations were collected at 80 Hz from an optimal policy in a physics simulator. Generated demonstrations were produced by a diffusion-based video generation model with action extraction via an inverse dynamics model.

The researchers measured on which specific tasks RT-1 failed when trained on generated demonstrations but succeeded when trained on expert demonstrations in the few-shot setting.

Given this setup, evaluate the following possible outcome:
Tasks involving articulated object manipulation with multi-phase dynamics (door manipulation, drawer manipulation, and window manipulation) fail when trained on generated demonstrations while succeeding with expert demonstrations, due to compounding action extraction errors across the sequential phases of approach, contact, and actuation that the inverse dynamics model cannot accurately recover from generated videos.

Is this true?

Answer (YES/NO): NO